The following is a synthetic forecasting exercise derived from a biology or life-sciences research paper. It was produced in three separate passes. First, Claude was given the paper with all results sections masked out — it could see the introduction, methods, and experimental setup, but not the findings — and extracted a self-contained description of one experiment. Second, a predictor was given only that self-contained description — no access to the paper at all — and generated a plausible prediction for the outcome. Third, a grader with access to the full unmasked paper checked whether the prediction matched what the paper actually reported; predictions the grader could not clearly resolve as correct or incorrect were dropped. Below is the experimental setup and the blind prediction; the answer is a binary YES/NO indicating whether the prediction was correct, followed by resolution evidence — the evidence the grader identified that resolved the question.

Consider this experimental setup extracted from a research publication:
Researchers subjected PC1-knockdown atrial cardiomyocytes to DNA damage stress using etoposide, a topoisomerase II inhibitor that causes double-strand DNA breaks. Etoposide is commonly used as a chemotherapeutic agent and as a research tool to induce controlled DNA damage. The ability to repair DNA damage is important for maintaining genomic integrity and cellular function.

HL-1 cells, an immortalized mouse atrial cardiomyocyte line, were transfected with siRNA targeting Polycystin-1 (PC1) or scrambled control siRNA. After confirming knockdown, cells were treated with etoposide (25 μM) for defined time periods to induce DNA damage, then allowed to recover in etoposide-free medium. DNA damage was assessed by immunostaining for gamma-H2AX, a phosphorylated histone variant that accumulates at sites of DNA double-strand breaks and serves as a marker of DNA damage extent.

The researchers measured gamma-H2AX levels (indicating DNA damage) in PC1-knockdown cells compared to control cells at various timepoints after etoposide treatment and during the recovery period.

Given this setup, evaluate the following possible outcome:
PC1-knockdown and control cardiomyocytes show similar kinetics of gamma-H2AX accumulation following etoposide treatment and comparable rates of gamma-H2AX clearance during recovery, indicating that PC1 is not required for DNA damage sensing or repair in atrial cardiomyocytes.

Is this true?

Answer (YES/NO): NO